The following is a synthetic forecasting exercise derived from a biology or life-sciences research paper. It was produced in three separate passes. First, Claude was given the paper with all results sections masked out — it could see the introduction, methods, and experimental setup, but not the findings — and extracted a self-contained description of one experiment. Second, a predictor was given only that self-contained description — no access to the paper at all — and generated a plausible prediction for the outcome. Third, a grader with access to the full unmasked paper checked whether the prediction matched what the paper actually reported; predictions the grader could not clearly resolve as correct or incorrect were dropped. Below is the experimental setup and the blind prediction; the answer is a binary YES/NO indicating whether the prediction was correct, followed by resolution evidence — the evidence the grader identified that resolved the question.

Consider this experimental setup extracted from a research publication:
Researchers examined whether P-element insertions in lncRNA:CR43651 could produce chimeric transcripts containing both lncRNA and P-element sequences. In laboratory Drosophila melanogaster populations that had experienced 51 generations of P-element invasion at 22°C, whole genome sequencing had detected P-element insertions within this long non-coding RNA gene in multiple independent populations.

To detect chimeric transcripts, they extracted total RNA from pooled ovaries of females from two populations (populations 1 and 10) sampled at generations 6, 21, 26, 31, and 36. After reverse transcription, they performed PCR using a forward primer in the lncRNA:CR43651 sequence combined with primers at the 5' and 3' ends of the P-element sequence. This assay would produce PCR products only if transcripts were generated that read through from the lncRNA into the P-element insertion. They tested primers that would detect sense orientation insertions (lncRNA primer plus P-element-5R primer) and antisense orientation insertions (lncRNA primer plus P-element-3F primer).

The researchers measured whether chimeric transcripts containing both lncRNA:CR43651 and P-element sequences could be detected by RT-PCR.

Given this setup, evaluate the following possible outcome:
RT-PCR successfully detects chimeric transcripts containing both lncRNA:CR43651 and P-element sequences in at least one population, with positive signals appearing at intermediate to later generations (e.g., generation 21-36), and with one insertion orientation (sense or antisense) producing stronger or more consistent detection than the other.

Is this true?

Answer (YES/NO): NO